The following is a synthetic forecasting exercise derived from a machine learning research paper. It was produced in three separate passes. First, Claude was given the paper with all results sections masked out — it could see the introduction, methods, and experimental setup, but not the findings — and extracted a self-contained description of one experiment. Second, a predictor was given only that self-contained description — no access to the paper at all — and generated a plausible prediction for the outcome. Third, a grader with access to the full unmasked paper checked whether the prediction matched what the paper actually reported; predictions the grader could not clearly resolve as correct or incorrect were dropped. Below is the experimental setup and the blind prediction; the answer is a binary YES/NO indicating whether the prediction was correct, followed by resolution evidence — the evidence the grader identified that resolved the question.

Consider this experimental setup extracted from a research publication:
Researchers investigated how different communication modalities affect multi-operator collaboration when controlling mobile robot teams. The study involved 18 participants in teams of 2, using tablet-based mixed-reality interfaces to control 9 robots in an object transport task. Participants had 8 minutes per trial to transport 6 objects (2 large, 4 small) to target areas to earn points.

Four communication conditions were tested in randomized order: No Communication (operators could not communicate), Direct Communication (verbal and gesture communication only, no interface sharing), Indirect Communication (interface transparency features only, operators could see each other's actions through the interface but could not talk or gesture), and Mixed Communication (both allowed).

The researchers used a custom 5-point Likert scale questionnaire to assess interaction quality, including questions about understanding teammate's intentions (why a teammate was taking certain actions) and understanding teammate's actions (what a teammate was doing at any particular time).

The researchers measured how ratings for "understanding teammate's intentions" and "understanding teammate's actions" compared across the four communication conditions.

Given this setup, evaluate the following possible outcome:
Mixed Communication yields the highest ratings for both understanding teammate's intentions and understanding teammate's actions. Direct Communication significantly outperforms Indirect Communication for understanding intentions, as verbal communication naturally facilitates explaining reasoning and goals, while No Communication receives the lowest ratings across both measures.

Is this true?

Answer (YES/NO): NO